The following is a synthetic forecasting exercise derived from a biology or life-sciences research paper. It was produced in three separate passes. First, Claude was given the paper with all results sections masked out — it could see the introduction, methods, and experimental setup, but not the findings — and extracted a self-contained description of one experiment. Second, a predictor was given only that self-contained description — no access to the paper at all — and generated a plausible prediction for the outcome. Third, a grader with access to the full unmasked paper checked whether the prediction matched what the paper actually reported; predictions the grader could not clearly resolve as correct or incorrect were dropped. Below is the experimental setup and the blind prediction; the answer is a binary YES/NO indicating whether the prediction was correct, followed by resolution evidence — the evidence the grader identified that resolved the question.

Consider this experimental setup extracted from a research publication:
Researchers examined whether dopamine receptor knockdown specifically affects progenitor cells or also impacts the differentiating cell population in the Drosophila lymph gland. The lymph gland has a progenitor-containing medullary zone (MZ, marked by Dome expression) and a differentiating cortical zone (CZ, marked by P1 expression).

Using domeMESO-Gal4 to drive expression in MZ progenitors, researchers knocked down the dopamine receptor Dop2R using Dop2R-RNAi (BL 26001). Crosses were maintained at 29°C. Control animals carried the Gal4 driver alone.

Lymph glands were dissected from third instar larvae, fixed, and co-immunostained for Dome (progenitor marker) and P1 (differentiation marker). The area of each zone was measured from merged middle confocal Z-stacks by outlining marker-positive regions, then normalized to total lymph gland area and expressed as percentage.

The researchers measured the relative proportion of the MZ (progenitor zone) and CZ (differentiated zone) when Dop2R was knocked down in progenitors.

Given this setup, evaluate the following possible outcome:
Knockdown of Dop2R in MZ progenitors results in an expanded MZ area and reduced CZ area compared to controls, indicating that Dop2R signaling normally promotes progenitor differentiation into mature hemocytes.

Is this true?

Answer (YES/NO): NO